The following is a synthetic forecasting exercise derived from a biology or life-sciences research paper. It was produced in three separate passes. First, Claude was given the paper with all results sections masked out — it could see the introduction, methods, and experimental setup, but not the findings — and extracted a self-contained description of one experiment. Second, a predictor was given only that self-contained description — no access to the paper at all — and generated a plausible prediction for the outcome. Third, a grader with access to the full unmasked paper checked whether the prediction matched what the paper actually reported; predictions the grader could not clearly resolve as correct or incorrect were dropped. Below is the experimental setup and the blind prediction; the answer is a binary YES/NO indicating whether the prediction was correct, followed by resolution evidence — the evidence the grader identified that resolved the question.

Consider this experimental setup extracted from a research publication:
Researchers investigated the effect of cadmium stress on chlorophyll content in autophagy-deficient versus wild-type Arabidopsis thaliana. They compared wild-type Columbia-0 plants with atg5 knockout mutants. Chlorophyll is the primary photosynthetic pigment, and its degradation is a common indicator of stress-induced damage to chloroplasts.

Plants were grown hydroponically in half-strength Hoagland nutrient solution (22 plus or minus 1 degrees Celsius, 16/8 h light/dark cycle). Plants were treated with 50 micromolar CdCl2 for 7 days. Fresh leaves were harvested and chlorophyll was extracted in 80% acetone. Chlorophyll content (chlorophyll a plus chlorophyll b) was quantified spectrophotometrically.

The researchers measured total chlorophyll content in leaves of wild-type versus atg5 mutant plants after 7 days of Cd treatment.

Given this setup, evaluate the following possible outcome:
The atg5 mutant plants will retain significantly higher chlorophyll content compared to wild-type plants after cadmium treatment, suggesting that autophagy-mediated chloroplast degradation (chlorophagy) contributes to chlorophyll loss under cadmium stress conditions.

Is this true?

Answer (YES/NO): NO